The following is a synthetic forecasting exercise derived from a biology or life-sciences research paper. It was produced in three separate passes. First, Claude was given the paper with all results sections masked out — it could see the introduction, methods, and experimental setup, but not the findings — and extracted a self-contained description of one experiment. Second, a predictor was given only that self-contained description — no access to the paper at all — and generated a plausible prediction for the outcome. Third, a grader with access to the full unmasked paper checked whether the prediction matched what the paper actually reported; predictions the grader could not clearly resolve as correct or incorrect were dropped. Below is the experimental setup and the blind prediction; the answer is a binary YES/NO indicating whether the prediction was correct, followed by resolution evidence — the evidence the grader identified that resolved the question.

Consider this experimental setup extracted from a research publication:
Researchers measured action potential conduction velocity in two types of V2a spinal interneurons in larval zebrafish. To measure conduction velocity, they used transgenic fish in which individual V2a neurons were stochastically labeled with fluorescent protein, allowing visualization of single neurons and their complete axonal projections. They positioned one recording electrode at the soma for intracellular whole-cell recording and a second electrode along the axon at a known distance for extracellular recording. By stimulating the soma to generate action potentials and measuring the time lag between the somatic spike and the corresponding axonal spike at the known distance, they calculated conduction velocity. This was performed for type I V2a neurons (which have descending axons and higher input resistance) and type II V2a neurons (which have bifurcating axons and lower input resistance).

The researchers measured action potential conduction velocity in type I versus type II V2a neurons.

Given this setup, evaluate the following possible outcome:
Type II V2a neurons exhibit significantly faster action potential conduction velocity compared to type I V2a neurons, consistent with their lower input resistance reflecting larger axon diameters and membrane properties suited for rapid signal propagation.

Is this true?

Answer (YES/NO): YES